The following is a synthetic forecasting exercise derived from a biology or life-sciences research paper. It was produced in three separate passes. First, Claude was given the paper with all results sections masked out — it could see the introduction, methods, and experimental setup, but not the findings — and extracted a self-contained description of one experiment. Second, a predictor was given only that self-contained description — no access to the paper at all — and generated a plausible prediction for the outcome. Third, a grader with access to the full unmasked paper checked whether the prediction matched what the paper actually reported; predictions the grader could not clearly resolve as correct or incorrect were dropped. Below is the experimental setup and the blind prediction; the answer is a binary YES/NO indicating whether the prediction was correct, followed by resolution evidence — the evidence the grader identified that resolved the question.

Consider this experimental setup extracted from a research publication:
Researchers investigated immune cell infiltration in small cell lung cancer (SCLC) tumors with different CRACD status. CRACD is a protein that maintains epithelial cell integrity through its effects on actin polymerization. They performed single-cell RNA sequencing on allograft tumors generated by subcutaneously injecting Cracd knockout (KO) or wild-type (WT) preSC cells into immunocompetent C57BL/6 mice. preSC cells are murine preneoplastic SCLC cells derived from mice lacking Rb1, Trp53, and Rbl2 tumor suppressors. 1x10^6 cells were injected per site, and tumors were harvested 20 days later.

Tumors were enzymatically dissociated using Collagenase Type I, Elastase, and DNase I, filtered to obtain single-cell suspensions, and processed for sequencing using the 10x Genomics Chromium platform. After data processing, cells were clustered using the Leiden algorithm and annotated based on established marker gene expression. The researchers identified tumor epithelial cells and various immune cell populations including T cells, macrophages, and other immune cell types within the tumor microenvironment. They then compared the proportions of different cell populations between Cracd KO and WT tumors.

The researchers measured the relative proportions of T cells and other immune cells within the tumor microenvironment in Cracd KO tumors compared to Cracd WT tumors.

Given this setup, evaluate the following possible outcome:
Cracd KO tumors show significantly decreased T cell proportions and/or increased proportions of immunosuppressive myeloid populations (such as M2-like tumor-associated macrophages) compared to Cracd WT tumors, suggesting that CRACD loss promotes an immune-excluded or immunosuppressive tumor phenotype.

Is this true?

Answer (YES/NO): YES